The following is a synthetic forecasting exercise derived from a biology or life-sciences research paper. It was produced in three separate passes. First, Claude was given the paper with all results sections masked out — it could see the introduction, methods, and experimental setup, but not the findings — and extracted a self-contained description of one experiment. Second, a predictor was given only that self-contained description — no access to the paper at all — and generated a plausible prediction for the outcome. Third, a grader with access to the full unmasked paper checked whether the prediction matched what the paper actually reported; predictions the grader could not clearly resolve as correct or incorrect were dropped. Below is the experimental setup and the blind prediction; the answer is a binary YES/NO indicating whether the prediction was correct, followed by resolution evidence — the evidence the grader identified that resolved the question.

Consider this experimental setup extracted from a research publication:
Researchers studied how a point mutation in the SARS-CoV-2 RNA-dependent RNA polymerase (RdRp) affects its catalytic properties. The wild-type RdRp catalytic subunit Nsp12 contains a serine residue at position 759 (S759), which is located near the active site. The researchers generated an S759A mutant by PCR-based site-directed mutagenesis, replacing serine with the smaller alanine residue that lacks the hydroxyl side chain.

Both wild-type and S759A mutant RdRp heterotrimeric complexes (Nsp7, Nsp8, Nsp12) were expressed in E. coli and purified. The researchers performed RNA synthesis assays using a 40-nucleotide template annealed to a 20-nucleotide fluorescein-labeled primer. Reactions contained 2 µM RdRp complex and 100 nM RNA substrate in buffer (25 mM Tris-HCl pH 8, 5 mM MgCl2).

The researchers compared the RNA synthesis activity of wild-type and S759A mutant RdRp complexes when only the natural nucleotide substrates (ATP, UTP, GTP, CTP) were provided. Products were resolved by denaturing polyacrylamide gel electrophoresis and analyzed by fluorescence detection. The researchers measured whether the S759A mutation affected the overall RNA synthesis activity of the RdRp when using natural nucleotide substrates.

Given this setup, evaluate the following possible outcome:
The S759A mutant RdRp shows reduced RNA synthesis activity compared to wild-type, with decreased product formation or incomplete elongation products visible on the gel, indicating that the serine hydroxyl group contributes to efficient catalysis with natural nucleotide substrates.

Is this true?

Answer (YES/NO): YES